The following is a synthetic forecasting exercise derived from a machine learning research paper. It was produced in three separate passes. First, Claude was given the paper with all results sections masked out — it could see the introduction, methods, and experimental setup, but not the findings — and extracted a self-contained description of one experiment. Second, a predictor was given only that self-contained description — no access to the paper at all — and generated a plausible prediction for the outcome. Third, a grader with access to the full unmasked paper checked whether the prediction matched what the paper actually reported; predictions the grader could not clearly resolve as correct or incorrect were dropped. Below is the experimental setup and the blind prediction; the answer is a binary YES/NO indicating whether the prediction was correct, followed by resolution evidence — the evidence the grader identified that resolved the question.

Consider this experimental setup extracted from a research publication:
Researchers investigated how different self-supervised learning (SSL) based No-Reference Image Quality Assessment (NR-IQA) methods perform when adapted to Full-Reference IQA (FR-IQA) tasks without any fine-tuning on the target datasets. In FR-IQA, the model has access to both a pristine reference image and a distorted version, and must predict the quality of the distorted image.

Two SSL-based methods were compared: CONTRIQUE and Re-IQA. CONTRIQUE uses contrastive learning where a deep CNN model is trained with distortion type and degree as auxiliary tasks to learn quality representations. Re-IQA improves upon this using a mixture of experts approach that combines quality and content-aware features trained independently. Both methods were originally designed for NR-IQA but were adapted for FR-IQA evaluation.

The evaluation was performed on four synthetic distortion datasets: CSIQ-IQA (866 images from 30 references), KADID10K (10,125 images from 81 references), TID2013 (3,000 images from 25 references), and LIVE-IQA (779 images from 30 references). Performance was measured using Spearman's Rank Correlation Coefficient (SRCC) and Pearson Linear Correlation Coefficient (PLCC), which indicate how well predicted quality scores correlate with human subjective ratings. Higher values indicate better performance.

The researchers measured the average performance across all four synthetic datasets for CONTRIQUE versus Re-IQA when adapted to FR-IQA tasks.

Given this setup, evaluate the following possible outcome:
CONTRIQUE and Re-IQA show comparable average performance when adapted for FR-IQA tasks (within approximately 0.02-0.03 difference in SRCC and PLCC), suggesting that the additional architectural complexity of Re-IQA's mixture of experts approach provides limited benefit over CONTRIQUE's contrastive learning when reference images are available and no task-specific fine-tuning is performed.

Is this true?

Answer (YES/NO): NO